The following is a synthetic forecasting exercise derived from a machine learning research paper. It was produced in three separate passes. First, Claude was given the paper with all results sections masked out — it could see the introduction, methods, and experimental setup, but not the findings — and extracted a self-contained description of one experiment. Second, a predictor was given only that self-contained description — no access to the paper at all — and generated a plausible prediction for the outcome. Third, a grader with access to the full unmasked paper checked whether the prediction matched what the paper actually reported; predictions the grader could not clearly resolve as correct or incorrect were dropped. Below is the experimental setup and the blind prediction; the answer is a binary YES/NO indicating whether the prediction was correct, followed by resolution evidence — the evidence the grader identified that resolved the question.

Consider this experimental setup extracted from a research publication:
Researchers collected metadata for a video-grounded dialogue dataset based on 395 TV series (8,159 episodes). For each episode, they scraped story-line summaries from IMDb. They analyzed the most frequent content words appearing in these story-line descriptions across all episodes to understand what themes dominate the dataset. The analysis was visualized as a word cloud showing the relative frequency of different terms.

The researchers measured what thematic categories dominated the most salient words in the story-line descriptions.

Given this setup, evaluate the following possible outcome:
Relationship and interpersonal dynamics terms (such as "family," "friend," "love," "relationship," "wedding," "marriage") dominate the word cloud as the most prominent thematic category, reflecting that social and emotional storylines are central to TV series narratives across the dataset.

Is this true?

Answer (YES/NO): NO